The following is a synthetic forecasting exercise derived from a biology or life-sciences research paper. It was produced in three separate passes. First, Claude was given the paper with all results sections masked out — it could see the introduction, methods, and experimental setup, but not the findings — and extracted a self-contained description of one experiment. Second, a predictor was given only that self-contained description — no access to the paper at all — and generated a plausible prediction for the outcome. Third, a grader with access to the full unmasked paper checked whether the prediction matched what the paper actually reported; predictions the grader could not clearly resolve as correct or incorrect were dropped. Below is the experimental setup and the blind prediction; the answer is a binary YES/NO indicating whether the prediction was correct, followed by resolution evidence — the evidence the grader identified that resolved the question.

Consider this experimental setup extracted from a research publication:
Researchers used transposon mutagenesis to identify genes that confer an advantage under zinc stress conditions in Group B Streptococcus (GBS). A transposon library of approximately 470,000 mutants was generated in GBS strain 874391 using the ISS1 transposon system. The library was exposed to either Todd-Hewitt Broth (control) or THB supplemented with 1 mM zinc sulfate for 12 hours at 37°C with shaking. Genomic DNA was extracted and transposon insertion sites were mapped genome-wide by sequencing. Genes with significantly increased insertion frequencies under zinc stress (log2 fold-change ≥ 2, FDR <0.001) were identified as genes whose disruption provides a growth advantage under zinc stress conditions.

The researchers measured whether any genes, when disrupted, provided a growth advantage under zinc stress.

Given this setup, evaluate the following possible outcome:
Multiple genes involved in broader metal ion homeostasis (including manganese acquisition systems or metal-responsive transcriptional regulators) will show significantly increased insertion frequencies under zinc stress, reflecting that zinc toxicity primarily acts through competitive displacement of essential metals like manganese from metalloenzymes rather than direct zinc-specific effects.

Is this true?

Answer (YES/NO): NO